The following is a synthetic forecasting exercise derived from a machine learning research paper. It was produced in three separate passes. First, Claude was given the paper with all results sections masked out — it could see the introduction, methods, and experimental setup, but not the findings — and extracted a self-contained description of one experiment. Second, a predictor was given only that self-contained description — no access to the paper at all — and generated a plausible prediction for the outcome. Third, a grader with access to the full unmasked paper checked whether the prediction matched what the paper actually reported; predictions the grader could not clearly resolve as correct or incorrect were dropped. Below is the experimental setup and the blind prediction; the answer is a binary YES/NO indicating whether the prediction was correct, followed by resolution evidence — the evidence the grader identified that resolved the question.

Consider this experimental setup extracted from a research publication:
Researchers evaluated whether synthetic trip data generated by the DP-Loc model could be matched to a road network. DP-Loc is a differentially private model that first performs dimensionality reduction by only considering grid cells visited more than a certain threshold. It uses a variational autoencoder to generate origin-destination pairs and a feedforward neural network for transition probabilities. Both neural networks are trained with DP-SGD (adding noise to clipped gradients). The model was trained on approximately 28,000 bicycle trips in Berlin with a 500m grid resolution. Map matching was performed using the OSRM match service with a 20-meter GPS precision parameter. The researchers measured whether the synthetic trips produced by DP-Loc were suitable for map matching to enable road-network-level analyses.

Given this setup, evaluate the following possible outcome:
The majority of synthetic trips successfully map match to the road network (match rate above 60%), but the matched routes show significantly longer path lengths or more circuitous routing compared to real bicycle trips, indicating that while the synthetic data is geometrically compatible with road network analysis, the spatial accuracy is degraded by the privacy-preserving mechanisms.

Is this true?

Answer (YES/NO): NO